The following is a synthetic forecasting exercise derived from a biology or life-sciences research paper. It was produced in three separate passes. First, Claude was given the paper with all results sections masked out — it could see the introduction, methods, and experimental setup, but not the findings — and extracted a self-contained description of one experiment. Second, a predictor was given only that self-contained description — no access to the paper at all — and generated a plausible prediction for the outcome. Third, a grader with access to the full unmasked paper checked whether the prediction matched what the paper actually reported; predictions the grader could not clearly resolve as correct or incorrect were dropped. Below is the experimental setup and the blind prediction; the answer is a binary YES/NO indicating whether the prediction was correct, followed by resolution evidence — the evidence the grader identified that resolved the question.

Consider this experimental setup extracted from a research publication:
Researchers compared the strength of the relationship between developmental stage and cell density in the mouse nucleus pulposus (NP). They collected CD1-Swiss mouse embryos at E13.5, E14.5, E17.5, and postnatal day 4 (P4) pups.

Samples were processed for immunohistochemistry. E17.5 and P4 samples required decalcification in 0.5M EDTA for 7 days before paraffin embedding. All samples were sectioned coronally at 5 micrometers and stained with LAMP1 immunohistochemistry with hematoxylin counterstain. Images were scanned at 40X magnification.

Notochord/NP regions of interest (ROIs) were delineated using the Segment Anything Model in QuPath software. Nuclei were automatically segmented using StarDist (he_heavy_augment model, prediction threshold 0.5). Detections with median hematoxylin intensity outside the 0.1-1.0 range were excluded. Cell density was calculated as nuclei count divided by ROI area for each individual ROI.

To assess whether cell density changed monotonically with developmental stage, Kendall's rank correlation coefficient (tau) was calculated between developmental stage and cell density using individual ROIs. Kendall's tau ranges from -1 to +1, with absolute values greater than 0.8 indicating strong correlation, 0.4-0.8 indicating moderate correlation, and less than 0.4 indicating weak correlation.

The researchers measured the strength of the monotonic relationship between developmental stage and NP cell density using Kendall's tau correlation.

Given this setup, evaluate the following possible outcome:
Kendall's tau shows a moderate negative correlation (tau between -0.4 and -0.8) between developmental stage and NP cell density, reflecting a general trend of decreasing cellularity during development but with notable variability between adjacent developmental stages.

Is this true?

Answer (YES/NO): NO